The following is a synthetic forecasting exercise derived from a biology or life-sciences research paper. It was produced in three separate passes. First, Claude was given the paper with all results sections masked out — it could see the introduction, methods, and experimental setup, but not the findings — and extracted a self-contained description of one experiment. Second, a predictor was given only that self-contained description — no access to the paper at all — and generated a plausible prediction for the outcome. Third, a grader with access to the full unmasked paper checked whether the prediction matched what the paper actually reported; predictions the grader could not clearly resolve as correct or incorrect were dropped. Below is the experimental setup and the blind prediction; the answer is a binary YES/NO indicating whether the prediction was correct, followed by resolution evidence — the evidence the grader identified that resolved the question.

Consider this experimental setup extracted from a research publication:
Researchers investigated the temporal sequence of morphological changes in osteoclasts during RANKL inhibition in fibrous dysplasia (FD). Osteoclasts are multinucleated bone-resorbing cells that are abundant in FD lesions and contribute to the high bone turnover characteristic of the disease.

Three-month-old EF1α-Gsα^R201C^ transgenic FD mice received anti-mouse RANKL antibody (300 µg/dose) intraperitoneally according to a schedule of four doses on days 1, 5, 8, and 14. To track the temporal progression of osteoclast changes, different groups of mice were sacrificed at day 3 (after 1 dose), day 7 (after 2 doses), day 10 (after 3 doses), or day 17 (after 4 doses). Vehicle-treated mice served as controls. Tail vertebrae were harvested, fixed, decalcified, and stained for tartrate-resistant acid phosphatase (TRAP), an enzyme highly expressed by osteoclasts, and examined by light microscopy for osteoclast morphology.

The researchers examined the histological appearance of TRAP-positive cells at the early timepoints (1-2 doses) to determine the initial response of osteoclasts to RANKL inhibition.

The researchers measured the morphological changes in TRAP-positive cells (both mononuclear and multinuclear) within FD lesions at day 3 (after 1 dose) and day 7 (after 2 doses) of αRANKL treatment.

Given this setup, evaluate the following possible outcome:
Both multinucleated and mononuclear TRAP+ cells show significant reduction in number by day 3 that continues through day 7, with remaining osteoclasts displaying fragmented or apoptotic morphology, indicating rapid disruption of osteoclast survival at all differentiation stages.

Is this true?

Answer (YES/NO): NO